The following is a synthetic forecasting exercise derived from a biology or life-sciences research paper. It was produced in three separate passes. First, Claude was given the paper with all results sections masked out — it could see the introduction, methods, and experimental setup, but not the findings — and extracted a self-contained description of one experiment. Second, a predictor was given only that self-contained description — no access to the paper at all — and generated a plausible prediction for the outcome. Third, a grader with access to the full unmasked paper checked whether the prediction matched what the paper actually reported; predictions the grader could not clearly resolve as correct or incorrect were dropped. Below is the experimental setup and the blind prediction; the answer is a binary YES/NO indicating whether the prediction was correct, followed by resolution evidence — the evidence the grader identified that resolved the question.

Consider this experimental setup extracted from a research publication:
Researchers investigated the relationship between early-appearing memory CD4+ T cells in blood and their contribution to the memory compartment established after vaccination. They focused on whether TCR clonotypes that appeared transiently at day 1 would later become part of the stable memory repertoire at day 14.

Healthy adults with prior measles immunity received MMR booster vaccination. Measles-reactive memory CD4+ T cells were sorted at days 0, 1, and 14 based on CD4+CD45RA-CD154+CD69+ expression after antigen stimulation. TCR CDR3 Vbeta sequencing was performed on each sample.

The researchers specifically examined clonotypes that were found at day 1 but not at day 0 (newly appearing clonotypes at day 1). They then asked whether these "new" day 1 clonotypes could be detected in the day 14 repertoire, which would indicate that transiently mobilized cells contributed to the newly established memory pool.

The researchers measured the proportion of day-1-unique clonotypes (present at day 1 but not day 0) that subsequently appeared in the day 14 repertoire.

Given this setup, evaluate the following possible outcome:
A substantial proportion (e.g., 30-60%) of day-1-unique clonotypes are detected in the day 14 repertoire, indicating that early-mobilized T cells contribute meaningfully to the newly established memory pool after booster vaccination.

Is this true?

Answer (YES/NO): NO